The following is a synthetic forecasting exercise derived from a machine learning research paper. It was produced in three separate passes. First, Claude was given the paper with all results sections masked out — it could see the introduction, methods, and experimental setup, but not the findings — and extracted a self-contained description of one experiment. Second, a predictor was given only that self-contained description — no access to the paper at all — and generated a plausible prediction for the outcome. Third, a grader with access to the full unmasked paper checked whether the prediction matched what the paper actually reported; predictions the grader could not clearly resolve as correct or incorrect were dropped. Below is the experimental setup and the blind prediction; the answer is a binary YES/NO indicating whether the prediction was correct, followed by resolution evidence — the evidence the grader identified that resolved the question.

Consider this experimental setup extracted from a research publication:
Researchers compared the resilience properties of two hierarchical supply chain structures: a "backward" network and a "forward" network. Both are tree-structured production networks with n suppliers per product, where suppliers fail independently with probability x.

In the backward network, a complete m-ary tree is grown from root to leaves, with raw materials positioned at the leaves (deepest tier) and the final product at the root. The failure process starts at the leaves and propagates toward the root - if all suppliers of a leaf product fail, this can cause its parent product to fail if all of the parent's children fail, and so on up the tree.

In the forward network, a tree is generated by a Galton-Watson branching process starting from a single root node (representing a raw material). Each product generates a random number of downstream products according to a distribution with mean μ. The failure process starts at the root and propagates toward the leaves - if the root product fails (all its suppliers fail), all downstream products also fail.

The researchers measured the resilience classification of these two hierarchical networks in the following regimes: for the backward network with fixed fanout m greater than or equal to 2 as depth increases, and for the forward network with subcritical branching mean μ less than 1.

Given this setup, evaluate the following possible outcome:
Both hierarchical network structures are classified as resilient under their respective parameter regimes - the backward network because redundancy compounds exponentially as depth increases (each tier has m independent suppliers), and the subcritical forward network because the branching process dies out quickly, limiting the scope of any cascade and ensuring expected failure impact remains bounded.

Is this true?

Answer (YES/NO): NO